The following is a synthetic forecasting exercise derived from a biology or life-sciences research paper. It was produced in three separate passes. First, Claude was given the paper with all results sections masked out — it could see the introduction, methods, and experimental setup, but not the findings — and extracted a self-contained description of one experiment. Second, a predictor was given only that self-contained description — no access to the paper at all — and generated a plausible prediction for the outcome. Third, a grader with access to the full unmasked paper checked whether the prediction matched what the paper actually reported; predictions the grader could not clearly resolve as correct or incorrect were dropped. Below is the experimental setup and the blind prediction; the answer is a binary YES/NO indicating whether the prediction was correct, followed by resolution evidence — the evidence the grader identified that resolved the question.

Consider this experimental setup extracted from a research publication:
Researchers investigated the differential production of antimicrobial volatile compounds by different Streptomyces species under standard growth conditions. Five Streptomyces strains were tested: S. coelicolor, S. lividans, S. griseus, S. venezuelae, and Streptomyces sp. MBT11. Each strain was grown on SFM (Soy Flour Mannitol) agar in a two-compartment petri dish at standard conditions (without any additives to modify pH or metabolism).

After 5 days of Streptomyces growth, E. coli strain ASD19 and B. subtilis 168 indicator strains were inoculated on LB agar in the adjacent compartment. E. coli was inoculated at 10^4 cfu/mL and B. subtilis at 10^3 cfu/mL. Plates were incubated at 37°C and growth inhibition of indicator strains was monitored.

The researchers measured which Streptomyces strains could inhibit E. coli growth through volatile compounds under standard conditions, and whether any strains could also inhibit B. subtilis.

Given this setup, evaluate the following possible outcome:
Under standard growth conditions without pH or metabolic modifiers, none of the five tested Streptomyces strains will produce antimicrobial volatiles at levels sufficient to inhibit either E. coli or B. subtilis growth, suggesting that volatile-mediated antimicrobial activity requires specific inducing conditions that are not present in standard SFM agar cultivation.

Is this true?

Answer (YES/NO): NO